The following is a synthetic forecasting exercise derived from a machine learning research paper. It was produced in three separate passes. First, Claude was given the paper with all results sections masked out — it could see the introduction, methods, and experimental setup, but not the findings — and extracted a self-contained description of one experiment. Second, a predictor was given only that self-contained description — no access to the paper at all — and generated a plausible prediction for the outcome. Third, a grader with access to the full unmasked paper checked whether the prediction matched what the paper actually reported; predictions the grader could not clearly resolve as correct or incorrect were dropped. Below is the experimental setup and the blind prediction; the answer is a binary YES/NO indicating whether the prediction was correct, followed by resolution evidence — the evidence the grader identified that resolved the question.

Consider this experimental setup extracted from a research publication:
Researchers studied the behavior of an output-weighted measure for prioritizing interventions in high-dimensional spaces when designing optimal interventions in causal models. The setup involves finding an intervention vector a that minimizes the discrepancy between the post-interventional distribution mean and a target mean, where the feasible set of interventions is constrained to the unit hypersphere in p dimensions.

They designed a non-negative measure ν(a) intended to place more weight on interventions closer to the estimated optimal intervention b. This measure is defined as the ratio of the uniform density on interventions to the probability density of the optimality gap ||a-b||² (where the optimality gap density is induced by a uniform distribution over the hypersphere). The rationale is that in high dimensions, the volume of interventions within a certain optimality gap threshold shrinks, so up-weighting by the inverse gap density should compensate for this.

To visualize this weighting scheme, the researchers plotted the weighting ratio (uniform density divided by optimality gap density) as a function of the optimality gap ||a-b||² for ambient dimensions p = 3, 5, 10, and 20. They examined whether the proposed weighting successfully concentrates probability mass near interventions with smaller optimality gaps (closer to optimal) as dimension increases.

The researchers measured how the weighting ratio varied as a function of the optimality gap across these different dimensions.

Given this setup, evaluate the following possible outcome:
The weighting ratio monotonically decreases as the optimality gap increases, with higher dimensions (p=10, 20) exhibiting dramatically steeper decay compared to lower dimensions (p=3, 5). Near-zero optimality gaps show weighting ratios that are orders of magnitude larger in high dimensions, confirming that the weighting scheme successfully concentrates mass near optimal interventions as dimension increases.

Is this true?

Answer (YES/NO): NO